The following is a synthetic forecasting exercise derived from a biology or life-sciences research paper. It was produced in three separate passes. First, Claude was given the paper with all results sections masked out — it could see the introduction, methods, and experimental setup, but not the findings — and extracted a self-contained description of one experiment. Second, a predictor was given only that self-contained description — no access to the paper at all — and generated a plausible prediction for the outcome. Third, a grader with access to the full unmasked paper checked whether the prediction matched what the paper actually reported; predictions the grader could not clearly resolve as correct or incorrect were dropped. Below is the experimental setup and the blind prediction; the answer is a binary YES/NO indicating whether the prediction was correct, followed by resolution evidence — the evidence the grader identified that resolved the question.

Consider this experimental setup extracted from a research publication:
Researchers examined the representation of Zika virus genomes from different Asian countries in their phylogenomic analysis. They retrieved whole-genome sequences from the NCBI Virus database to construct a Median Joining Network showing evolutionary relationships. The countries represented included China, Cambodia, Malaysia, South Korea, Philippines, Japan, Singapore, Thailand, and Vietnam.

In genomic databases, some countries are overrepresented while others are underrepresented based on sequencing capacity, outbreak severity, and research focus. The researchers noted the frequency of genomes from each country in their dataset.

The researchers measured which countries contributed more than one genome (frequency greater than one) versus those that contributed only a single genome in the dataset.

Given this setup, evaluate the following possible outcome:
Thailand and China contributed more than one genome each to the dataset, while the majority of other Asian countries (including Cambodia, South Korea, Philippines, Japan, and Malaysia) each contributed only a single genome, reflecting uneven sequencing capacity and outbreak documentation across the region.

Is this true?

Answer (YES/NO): NO